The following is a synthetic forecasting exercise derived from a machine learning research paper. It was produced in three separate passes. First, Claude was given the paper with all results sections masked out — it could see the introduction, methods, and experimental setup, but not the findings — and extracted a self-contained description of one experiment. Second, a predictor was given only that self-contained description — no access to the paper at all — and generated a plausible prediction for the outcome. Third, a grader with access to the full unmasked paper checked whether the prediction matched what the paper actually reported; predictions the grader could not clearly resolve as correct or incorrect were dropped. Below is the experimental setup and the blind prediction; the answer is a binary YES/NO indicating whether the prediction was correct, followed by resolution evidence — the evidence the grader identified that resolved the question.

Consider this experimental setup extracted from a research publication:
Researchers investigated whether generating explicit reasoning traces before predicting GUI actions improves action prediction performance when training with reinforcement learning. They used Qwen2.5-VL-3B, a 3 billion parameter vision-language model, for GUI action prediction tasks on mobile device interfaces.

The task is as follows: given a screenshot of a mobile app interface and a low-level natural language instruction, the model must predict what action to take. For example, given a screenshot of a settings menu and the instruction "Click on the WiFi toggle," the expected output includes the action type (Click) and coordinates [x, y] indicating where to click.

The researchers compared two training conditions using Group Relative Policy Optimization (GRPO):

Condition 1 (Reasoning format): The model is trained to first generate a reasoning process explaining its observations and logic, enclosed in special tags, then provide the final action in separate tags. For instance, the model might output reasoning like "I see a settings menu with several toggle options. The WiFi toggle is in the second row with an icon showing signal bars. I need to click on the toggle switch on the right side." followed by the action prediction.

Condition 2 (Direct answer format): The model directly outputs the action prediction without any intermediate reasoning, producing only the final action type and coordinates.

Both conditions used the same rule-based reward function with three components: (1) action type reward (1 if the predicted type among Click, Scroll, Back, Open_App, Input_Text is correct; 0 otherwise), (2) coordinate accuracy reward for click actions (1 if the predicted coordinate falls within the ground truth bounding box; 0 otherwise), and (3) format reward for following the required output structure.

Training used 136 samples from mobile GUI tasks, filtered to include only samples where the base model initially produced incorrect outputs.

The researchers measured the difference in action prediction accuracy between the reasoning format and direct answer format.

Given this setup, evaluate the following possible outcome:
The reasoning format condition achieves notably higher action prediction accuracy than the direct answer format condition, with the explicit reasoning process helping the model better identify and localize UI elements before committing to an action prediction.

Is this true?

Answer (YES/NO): YES